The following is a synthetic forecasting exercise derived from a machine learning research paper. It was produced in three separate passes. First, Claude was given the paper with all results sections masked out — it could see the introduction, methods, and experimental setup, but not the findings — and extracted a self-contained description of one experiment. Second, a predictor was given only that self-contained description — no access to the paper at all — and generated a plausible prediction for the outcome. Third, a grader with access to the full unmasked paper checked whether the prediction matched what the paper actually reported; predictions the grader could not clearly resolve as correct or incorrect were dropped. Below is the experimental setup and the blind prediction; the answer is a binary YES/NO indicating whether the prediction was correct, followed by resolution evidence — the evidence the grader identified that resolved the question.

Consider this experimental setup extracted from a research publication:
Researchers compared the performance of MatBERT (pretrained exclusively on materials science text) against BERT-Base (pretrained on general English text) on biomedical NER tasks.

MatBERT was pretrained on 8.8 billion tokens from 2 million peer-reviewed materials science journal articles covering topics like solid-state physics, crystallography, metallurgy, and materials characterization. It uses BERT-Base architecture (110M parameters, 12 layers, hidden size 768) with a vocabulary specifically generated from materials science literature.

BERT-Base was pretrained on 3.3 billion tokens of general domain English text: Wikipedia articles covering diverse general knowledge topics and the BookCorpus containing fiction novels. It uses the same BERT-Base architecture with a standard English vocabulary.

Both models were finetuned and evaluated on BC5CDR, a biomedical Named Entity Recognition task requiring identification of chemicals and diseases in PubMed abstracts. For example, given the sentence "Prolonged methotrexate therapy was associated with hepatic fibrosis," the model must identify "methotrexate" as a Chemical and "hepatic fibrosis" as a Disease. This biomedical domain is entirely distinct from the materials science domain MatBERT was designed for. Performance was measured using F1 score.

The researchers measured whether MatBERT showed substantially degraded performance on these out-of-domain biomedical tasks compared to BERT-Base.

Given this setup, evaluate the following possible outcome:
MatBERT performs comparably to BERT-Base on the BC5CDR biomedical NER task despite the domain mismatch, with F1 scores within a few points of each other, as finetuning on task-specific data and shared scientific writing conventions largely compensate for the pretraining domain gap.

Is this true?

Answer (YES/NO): YES